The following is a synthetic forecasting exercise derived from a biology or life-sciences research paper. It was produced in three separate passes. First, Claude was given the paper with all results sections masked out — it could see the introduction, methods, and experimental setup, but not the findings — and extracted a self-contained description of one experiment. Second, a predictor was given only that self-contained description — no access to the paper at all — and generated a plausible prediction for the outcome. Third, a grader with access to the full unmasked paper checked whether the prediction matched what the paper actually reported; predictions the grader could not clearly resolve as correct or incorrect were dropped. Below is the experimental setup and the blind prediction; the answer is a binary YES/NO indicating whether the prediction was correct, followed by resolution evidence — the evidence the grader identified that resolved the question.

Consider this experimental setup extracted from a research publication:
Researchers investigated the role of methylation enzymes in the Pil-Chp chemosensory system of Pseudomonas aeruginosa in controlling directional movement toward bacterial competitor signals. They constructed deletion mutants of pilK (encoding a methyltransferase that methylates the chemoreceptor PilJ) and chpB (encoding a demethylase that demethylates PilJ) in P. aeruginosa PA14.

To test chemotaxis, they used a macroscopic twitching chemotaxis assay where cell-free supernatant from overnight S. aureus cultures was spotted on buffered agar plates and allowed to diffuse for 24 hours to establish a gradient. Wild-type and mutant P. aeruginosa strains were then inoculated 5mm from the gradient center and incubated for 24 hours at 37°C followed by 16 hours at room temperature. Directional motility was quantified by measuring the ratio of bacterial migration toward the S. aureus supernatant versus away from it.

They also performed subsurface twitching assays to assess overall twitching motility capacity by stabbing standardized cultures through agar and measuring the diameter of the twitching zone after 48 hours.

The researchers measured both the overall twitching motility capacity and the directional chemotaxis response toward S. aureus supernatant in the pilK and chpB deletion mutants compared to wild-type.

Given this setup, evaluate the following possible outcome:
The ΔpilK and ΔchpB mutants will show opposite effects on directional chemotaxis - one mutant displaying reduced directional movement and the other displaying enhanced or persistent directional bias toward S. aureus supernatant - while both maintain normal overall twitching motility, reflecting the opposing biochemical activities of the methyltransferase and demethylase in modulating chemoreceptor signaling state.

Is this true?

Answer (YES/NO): NO